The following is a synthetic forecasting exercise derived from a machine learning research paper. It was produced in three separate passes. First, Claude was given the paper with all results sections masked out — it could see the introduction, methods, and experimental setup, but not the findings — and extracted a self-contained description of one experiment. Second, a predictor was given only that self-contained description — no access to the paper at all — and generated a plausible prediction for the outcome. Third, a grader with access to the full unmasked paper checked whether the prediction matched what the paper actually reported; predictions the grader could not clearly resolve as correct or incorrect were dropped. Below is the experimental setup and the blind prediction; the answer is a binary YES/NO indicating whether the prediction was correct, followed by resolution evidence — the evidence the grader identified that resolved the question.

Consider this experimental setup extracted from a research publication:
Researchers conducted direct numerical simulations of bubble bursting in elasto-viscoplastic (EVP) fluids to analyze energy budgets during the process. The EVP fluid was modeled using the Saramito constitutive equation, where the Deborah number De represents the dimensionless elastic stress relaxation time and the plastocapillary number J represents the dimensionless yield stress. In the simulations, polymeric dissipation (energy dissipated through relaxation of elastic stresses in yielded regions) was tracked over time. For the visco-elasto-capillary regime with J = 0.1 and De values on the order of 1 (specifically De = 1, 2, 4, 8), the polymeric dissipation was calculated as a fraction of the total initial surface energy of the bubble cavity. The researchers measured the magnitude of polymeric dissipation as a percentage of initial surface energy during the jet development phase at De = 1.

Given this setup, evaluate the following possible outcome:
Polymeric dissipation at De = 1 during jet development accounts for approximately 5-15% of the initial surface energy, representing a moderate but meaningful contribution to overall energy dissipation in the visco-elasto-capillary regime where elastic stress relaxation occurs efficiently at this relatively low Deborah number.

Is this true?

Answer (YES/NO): NO